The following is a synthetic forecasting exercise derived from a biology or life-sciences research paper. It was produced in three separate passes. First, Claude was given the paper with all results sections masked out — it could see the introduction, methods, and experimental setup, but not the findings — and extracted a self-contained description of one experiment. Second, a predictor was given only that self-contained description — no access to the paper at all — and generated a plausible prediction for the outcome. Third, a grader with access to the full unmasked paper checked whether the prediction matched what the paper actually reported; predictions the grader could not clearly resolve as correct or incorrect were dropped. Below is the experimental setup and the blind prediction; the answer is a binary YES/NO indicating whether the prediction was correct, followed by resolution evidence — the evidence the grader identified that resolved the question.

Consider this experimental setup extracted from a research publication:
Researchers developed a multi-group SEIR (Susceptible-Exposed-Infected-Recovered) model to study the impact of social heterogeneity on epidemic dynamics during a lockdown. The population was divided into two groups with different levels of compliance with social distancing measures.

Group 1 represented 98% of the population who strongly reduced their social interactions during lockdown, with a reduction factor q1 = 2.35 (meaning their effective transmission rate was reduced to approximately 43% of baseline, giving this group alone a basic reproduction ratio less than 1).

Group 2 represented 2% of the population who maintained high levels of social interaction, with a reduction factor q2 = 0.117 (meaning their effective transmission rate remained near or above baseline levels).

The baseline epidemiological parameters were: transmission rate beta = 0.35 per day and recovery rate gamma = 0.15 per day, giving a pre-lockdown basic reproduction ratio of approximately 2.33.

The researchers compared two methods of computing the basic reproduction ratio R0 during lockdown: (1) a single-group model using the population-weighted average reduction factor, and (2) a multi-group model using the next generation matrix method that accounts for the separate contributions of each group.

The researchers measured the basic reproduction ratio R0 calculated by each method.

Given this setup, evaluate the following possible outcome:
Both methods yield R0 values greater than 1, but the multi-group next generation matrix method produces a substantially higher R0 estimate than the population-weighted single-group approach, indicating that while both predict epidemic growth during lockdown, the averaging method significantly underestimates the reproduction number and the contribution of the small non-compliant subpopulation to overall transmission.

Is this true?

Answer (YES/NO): NO